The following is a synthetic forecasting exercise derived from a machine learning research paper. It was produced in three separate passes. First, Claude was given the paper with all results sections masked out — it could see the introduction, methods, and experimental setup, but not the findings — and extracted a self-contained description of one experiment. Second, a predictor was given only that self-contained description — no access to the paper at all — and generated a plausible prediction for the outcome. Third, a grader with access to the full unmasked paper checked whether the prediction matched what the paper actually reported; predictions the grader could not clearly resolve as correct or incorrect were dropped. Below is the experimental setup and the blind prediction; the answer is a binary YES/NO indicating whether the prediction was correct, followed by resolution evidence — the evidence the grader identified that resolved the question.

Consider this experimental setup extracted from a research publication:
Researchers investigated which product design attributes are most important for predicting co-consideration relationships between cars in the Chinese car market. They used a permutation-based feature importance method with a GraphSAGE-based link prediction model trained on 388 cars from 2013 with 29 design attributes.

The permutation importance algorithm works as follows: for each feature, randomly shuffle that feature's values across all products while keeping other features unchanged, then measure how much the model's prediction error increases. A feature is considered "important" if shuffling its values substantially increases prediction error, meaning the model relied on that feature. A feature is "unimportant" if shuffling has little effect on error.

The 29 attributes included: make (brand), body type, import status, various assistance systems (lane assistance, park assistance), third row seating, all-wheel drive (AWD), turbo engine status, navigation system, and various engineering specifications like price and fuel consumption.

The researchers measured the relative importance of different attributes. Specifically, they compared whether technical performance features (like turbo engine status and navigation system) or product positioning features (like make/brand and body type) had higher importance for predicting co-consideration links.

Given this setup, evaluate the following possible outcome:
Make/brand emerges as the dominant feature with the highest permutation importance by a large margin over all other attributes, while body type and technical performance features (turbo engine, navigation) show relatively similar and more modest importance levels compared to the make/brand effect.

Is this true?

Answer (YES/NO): NO